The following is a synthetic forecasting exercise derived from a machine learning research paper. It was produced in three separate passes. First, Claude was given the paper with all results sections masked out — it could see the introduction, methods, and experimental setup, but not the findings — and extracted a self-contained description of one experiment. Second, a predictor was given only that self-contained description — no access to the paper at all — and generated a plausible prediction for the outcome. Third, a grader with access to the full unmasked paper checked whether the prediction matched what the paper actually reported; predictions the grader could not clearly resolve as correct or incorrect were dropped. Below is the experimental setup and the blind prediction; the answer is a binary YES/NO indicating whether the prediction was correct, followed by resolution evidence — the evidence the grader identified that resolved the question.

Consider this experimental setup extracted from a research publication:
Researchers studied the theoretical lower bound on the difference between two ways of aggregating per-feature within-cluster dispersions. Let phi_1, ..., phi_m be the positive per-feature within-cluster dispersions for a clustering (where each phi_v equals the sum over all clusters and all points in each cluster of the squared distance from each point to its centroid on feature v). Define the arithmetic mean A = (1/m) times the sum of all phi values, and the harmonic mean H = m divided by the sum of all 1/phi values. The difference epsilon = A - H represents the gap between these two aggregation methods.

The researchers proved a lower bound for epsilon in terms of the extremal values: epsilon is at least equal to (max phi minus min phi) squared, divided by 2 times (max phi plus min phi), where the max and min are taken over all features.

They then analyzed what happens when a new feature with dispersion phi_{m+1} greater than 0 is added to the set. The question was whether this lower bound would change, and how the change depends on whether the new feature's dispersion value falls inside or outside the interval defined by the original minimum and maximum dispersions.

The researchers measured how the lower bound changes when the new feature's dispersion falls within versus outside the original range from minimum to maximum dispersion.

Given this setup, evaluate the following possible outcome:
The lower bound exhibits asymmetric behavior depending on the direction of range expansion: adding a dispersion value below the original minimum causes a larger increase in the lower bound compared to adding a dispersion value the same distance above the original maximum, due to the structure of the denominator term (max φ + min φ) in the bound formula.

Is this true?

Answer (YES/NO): NO